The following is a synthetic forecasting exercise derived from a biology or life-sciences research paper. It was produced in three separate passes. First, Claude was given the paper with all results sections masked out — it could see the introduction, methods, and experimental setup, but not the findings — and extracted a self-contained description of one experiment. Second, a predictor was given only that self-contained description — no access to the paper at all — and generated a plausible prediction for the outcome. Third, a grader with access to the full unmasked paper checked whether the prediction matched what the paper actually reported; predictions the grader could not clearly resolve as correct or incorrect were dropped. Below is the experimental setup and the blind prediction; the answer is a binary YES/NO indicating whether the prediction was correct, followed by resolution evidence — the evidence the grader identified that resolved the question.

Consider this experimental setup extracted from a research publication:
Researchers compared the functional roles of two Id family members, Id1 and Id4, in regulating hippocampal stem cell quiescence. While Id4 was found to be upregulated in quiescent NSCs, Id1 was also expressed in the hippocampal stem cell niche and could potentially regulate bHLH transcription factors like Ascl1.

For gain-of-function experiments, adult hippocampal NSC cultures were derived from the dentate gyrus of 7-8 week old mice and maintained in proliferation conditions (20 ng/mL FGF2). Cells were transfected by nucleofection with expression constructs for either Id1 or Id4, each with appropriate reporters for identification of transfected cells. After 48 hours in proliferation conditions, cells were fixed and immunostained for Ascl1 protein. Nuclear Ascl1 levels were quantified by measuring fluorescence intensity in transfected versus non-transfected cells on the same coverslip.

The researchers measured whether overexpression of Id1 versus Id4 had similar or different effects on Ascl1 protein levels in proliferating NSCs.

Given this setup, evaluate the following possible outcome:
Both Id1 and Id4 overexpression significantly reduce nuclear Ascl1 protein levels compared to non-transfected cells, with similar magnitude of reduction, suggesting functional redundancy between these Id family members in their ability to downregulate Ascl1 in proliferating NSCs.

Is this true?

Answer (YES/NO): NO